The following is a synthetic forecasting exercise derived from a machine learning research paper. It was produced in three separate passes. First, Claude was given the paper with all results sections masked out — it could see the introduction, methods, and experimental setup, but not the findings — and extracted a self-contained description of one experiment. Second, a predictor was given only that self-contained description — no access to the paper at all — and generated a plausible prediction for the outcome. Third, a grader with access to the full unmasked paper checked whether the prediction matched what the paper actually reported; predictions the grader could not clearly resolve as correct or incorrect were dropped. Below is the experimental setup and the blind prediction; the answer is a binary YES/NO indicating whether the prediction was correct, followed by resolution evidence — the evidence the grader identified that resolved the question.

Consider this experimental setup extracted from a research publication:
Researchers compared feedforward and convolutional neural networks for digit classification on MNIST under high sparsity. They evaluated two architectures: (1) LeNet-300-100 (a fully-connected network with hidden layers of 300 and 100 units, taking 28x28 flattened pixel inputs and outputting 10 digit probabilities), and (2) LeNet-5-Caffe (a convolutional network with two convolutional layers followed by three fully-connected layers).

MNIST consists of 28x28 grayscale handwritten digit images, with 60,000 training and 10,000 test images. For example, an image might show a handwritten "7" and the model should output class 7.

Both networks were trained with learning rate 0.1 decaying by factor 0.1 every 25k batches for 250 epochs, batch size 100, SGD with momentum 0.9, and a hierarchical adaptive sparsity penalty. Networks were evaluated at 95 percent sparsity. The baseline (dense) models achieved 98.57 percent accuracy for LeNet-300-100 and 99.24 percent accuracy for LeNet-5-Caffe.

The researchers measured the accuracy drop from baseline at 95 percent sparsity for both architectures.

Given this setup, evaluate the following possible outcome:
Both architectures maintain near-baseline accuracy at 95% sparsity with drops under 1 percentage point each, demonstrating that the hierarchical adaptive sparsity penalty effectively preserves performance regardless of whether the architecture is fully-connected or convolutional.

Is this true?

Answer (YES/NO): YES